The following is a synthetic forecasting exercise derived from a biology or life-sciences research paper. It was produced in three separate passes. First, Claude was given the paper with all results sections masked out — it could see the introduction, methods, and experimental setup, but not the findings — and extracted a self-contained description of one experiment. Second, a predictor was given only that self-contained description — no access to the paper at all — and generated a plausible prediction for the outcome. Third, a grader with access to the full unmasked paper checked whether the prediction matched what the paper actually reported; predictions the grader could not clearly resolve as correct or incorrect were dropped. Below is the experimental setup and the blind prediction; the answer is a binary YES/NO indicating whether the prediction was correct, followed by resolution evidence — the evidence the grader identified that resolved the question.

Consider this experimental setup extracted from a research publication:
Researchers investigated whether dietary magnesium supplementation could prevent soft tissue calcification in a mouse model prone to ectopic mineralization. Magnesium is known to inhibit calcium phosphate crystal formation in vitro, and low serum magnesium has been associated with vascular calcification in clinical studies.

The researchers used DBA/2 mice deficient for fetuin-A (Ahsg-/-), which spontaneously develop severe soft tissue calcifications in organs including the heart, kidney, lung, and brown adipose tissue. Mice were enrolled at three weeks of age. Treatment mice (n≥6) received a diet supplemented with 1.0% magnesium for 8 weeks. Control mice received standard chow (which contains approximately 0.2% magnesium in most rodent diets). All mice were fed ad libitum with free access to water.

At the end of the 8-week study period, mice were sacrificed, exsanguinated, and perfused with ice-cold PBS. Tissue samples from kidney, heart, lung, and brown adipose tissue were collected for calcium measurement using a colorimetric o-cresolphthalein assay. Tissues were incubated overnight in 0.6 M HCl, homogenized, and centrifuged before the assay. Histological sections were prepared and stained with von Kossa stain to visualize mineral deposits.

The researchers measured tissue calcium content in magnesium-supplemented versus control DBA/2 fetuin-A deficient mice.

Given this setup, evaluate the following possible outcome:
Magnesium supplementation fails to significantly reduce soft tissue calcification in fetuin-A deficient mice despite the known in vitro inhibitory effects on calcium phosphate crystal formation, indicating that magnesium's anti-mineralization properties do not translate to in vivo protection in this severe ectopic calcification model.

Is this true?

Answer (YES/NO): NO